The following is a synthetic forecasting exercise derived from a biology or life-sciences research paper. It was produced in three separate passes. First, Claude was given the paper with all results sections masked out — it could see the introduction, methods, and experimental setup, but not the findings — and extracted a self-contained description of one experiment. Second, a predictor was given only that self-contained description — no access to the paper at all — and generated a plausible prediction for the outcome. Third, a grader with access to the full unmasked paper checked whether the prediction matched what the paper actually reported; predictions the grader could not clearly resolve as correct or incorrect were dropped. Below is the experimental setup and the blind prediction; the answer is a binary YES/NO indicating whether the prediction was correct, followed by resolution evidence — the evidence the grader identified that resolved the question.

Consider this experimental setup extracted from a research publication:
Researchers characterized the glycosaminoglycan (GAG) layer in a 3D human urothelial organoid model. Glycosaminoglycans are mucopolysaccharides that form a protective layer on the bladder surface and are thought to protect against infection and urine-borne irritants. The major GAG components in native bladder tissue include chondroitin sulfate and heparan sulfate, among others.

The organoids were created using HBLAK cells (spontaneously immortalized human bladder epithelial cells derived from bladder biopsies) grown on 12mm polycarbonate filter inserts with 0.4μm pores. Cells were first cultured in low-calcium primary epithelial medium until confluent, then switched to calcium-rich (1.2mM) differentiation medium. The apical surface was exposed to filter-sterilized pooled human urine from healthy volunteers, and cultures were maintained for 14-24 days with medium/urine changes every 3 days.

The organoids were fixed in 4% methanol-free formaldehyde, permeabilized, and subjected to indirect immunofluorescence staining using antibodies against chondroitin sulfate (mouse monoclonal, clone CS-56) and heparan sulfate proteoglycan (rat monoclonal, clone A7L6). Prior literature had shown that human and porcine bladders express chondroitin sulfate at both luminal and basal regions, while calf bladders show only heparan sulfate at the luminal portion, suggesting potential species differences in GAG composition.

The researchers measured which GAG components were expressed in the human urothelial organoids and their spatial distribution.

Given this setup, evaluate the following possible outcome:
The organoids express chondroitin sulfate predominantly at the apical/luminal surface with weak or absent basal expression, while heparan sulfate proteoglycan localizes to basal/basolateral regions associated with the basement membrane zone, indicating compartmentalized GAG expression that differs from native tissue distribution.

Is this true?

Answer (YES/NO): NO